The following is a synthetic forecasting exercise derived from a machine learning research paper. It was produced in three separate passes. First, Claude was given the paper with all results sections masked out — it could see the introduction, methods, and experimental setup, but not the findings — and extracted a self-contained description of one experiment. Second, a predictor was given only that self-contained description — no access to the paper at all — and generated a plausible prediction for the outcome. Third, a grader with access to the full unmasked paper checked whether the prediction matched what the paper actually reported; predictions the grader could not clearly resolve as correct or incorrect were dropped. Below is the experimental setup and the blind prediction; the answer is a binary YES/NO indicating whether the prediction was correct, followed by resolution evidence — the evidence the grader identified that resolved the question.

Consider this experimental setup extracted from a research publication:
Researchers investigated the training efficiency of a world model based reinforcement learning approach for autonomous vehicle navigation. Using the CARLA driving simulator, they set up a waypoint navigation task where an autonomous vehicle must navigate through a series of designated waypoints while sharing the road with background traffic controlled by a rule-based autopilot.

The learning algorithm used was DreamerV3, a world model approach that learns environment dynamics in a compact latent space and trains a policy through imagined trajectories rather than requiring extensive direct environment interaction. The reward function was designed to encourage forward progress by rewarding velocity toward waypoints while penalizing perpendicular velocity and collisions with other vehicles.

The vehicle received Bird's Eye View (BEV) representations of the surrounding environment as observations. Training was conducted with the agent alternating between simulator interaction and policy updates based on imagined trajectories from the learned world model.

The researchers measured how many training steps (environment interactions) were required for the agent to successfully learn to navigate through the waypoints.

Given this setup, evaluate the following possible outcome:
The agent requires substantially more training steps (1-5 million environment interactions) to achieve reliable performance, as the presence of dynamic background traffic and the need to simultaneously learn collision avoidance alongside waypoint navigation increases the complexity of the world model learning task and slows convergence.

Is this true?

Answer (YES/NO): NO